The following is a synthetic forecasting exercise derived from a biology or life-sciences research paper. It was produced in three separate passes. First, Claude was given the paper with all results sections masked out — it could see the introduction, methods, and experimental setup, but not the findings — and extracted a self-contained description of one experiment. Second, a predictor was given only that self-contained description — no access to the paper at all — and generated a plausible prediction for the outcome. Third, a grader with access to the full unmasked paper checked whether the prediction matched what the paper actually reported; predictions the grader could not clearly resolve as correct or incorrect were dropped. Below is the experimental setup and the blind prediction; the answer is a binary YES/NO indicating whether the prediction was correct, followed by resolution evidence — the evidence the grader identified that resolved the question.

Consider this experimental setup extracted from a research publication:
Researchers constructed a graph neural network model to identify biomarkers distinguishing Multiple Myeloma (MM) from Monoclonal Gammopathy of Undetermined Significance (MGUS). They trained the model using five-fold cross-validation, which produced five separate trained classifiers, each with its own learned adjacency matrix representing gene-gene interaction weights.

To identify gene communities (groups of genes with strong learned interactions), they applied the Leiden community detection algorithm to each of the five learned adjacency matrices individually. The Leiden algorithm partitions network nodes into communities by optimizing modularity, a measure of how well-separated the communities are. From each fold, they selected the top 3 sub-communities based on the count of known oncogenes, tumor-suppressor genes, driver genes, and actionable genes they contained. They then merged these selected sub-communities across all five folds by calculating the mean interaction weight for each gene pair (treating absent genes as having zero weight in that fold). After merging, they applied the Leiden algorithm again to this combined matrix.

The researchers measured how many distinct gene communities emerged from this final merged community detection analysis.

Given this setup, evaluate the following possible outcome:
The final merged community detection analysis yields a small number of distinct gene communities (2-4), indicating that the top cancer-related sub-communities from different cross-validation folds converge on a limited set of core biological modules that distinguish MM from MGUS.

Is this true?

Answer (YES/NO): NO